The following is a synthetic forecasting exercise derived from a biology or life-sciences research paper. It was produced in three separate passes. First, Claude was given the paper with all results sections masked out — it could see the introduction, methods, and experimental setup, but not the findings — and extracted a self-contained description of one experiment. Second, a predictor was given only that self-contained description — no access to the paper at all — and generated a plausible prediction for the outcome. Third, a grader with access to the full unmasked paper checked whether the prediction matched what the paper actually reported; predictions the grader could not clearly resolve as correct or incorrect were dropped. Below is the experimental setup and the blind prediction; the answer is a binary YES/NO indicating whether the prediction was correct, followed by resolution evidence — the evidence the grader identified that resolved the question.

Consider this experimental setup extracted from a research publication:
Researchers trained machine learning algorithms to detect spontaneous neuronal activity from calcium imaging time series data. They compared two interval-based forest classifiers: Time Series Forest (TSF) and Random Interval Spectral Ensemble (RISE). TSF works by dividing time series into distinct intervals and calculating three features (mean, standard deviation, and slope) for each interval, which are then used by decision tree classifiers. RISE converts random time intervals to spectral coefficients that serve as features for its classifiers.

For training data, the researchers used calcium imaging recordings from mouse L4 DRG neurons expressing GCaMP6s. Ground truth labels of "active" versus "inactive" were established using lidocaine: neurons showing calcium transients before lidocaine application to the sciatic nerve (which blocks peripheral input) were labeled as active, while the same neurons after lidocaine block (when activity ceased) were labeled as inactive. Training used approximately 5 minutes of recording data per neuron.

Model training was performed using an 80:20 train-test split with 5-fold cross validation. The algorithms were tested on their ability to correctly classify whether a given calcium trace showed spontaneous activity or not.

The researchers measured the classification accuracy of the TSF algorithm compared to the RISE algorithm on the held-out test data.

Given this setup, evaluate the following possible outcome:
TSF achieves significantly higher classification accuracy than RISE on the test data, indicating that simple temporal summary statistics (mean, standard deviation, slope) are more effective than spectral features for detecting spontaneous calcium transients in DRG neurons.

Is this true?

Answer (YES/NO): NO